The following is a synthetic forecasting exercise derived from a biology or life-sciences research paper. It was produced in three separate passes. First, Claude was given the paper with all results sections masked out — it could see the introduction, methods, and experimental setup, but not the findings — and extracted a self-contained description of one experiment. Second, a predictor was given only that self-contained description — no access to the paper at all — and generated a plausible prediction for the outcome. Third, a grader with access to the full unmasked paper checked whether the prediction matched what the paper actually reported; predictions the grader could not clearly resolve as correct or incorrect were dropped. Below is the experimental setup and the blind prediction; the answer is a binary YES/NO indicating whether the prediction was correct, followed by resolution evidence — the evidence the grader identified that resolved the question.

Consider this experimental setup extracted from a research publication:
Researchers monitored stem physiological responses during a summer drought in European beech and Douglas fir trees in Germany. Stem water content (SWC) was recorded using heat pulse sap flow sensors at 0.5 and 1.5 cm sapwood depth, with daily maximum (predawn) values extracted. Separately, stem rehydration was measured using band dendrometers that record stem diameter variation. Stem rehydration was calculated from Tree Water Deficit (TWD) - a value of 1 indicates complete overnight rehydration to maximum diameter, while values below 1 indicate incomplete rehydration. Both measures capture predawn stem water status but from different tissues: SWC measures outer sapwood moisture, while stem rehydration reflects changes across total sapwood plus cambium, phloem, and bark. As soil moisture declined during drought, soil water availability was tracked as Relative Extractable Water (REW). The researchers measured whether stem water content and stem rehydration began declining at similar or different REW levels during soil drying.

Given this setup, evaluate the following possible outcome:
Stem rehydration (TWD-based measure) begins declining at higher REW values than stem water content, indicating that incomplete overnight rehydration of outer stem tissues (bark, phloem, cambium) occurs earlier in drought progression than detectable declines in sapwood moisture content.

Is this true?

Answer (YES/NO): NO